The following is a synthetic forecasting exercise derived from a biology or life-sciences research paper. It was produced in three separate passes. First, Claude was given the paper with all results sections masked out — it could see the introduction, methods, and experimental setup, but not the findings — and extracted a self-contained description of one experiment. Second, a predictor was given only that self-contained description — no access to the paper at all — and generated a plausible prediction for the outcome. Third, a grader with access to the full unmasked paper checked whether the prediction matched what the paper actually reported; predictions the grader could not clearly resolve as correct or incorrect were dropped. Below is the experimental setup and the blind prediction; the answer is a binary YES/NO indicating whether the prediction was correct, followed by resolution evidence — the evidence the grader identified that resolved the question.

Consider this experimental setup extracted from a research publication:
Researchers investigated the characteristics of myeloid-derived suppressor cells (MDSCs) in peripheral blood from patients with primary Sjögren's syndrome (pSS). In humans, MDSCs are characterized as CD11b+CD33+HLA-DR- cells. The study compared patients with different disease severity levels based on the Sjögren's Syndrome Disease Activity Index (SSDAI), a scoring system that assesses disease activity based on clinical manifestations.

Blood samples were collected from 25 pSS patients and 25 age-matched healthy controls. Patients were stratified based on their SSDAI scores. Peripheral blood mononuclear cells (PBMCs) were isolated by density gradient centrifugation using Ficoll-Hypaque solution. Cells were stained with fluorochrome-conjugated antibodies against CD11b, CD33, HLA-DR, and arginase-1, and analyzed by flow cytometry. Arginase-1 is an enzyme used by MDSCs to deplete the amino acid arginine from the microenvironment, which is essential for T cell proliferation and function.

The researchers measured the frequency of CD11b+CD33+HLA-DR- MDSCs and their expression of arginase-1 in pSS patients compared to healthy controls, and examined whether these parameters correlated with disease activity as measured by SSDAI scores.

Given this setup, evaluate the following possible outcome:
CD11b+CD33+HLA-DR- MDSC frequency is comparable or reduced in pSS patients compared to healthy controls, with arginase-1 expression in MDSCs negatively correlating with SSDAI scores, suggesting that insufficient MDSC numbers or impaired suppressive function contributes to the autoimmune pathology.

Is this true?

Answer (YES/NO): NO